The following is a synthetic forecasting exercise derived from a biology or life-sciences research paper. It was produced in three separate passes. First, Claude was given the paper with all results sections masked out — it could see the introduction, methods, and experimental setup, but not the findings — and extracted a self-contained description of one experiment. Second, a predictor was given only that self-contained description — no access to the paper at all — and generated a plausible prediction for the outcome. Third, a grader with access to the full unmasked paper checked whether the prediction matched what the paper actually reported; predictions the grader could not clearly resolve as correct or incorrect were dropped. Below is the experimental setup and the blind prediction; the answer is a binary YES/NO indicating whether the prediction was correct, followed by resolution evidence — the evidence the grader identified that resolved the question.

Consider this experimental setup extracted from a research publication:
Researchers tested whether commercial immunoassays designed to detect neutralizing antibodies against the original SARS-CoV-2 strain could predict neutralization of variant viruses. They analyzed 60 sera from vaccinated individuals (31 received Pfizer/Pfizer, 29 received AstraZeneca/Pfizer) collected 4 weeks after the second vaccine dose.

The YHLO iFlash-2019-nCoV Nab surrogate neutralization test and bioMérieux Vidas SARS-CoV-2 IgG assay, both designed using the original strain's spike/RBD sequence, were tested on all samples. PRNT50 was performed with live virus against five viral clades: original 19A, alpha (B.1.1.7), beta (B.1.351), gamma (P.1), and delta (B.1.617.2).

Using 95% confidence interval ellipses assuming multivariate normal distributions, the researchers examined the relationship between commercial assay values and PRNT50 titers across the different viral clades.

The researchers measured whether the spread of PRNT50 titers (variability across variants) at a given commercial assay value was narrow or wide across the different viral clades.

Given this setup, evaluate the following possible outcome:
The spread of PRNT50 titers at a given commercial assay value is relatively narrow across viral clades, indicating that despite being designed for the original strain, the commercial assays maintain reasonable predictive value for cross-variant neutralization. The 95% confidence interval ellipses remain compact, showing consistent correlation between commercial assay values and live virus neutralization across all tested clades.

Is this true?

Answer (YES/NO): NO